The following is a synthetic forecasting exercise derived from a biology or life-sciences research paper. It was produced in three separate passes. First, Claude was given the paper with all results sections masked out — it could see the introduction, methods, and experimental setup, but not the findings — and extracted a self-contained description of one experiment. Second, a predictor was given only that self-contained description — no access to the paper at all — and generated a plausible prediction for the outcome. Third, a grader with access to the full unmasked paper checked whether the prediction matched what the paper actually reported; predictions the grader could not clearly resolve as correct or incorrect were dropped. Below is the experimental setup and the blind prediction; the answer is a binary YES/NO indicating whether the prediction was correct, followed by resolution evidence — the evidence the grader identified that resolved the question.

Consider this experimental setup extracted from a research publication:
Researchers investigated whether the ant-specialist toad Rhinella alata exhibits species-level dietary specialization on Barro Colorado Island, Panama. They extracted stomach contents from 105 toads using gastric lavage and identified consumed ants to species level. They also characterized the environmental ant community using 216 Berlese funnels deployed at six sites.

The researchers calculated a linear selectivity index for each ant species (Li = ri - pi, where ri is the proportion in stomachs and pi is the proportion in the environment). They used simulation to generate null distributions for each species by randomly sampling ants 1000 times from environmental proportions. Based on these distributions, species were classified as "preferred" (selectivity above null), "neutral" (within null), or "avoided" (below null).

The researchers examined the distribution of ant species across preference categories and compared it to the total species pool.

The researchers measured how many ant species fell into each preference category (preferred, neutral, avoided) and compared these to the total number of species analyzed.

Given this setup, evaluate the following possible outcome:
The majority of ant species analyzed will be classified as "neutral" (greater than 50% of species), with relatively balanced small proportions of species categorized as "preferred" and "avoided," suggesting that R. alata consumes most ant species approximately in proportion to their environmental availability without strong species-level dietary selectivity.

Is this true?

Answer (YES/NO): NO